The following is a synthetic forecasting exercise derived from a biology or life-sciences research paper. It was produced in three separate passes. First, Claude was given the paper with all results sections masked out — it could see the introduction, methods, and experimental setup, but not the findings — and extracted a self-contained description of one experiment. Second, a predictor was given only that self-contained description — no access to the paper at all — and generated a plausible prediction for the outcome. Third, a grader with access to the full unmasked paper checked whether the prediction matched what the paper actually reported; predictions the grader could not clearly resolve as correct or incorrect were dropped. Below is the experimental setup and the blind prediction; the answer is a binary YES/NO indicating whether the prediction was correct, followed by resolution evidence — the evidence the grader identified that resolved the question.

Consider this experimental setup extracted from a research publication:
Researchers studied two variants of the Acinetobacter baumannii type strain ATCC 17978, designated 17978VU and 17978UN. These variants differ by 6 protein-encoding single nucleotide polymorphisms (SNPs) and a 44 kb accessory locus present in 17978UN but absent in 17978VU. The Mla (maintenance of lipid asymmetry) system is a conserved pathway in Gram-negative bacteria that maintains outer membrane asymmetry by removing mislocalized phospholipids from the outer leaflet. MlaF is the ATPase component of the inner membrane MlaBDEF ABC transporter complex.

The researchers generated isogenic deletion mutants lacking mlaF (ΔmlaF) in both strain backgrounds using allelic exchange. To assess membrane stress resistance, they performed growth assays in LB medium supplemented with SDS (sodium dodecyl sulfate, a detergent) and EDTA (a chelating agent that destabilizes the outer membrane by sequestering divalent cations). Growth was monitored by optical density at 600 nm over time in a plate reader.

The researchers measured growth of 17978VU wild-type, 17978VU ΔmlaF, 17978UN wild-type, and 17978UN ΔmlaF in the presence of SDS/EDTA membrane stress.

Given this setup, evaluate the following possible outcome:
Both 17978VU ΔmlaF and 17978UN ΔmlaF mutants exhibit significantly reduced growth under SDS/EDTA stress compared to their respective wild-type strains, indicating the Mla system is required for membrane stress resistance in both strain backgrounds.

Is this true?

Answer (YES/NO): NO